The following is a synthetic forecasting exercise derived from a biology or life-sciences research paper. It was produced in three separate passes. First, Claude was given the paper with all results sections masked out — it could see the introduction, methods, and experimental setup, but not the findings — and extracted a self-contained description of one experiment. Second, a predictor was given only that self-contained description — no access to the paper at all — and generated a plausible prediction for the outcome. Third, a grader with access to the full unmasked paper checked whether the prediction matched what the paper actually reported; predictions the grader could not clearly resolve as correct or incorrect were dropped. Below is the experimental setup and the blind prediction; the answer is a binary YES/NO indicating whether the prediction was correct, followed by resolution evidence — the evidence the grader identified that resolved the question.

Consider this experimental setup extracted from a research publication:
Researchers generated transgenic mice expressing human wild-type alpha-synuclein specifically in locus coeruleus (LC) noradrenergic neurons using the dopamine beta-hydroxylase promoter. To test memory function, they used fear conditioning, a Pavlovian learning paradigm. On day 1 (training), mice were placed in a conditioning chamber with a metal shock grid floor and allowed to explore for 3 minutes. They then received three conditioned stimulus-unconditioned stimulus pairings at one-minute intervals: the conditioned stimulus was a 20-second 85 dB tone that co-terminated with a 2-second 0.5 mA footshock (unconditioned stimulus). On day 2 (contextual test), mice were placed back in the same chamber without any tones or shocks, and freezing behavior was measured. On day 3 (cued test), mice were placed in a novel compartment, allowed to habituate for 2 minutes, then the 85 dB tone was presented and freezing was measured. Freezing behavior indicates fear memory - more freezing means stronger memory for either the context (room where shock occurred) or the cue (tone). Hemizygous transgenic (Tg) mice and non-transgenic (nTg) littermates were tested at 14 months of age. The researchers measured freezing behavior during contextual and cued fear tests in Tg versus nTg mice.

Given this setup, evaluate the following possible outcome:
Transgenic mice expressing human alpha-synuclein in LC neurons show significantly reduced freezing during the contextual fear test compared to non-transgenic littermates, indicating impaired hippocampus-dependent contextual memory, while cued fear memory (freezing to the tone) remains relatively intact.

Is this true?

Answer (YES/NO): NO